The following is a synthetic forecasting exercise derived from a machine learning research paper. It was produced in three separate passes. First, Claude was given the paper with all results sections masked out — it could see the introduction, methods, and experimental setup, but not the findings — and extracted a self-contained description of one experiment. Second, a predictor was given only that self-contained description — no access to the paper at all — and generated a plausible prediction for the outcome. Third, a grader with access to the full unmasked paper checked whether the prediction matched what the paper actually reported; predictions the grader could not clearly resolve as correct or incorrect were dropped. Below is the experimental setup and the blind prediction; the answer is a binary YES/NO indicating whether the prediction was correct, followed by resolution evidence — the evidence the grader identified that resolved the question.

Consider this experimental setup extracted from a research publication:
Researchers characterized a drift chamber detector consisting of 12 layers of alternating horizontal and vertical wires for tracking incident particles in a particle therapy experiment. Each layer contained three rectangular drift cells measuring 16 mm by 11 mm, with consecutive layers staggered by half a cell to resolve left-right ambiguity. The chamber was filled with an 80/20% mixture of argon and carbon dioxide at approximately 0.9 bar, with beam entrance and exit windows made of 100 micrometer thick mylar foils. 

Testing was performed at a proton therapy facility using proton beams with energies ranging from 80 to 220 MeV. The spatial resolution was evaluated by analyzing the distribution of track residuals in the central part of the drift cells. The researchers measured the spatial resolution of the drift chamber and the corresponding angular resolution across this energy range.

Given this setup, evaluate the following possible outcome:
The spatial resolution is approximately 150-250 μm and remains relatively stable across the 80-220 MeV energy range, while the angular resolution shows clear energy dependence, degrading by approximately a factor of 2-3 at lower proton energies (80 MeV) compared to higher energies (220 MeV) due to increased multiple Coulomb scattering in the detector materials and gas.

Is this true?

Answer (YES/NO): NO